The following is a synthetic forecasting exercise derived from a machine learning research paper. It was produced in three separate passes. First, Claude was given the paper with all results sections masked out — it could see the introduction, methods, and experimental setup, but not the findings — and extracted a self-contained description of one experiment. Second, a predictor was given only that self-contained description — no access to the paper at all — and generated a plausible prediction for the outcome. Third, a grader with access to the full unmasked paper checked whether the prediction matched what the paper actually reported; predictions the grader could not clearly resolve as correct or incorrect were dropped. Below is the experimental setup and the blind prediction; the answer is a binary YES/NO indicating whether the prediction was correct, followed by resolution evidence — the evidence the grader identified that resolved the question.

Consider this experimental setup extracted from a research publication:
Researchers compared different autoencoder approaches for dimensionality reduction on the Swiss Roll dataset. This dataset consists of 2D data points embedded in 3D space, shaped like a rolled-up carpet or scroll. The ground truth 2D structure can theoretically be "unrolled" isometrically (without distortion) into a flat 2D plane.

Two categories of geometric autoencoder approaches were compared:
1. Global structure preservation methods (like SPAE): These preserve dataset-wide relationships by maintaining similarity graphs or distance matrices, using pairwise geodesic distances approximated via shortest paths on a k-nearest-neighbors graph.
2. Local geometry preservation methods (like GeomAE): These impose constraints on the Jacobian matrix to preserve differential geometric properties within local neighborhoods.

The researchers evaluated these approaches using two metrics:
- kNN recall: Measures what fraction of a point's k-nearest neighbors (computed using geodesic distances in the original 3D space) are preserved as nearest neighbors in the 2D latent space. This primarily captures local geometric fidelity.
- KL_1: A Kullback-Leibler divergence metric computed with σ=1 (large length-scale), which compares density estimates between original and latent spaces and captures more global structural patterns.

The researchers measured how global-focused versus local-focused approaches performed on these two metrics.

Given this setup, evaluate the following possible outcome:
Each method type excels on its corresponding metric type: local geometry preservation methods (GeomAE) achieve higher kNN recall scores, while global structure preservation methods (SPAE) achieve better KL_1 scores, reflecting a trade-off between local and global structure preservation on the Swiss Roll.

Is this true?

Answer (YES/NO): NO